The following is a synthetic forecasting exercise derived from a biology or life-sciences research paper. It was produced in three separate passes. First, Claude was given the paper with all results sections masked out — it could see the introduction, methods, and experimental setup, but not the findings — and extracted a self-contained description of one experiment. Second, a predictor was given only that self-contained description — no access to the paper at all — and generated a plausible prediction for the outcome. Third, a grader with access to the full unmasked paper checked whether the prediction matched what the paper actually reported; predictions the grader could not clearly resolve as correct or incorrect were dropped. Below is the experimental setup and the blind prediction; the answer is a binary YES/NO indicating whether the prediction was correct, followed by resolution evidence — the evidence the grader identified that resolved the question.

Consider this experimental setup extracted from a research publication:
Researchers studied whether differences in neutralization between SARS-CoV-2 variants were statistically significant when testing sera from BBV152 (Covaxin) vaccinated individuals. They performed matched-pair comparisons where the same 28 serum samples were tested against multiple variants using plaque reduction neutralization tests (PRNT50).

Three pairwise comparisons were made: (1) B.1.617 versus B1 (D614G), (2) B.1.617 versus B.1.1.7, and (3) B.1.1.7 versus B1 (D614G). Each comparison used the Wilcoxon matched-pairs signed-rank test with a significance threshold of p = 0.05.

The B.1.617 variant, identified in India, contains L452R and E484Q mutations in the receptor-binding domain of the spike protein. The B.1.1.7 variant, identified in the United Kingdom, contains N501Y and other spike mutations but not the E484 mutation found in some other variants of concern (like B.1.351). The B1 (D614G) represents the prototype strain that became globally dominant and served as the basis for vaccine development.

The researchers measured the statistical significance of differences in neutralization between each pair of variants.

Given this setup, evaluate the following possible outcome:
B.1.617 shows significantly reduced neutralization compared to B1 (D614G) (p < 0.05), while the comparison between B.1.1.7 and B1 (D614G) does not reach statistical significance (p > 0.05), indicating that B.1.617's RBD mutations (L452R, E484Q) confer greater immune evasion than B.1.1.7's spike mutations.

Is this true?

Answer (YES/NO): YES